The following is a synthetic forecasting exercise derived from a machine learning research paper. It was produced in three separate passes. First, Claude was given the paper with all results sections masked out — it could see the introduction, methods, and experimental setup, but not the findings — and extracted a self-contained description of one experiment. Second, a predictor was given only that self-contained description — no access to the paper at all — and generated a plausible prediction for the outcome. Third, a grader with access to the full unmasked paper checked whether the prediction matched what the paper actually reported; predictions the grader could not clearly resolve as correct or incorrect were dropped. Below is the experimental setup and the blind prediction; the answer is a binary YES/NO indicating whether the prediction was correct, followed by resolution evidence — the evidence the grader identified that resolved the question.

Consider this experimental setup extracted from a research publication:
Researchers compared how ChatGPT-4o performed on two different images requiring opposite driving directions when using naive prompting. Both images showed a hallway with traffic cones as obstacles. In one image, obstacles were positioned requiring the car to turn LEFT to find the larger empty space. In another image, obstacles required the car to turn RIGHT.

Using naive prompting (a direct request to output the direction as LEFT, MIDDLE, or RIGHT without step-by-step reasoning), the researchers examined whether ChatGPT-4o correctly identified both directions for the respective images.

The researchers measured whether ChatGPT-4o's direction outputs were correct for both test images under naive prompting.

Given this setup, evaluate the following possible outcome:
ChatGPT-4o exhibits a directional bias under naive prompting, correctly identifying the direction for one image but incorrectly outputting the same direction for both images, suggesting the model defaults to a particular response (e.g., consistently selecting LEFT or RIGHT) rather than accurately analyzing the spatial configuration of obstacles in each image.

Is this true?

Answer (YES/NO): YES